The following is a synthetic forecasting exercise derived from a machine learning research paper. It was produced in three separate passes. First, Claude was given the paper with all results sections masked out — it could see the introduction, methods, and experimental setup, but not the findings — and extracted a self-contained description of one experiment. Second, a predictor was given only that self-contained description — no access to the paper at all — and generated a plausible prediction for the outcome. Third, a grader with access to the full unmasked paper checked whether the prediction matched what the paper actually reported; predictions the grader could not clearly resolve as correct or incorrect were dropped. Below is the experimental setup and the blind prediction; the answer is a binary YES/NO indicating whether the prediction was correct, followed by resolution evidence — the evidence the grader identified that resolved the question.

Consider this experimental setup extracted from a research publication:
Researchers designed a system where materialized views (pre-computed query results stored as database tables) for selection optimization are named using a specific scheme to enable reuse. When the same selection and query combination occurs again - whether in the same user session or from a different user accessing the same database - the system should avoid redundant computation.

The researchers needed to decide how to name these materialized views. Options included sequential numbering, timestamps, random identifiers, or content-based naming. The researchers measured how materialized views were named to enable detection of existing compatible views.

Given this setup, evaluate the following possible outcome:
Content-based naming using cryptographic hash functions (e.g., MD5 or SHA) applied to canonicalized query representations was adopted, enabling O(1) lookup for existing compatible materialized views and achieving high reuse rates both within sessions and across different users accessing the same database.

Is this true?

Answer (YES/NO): NO